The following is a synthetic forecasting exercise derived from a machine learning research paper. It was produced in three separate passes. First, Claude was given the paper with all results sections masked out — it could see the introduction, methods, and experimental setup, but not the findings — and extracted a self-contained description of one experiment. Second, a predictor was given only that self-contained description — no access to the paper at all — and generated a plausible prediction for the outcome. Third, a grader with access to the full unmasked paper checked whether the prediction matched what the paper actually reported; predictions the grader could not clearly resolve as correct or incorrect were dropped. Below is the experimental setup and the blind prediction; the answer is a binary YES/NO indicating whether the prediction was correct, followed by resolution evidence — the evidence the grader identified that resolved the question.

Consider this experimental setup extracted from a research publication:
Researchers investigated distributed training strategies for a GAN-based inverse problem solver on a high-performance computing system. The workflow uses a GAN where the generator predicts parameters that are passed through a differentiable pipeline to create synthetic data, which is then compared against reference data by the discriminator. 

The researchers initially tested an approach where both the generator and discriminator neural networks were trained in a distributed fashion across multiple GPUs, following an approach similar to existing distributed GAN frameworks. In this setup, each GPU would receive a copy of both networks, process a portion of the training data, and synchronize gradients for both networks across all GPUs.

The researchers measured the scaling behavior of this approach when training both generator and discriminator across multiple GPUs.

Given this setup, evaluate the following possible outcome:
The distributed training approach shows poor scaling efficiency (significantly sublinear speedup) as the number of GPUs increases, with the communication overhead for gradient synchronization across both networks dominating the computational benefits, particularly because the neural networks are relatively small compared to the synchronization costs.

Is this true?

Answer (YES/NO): YES